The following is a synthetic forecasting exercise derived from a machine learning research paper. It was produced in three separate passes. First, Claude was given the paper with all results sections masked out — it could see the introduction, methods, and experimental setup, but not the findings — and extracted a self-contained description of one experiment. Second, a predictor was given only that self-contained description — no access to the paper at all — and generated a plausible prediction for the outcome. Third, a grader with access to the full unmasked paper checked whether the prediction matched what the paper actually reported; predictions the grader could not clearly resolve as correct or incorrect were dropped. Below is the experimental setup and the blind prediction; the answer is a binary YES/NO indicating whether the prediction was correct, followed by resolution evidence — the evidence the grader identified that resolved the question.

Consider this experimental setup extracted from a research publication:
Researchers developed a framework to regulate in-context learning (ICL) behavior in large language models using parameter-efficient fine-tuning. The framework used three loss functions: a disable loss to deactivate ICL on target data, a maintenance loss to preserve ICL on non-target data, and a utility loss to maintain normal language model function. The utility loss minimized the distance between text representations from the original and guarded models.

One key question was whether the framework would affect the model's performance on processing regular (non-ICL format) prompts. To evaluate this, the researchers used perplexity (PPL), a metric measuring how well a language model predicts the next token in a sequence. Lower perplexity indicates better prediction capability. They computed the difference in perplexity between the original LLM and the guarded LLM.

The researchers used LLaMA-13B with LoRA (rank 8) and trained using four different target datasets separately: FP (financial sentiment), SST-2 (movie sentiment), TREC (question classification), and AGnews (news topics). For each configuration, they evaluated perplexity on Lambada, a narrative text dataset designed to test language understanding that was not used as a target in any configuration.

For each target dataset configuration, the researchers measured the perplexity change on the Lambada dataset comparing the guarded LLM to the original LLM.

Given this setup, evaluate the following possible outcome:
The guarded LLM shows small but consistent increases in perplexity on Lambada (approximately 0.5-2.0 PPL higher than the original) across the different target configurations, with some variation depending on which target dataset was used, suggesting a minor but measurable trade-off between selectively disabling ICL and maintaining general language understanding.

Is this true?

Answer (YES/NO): NO